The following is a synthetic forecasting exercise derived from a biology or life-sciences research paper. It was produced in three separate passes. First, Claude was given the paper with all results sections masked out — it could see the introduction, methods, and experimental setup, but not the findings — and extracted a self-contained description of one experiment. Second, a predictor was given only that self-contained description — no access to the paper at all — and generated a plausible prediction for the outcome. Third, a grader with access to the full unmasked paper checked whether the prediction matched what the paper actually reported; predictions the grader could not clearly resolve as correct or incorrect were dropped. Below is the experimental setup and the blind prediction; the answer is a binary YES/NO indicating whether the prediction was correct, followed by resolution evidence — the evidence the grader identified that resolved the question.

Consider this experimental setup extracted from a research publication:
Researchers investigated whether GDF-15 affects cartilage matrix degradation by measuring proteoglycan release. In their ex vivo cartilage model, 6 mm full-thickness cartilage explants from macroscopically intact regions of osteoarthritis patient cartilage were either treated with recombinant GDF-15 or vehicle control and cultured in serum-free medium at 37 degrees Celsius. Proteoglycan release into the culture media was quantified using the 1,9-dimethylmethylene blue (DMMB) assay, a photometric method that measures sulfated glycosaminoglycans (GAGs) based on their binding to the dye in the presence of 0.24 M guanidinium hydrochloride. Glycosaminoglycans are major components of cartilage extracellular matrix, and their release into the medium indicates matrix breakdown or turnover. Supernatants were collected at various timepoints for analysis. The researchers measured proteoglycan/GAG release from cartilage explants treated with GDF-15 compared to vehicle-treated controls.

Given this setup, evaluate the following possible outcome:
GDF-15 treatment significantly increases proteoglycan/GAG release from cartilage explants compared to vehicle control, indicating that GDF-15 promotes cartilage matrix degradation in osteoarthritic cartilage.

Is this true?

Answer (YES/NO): NO